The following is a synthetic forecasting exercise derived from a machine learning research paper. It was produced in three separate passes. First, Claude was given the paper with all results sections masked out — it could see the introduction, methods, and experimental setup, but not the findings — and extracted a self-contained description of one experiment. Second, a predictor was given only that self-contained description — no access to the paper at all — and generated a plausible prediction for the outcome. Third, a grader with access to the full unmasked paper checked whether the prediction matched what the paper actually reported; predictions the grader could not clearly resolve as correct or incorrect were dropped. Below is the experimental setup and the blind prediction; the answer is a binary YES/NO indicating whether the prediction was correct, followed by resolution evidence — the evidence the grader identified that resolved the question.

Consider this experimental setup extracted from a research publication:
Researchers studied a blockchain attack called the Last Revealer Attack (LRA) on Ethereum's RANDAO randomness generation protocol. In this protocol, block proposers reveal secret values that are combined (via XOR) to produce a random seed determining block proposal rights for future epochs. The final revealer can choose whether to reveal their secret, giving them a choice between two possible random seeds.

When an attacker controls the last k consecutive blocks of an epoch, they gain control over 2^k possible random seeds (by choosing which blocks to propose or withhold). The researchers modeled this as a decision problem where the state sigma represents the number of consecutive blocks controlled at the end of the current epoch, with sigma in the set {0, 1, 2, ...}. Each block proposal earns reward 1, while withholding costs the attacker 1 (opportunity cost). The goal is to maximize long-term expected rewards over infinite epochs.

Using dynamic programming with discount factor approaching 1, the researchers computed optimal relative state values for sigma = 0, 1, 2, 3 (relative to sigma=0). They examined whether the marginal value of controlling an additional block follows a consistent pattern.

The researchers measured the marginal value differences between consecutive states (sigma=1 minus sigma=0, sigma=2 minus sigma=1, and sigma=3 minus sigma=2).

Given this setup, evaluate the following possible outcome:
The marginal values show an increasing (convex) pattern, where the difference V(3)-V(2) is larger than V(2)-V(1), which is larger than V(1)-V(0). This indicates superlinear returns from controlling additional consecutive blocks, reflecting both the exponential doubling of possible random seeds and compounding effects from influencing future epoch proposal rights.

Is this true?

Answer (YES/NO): NO